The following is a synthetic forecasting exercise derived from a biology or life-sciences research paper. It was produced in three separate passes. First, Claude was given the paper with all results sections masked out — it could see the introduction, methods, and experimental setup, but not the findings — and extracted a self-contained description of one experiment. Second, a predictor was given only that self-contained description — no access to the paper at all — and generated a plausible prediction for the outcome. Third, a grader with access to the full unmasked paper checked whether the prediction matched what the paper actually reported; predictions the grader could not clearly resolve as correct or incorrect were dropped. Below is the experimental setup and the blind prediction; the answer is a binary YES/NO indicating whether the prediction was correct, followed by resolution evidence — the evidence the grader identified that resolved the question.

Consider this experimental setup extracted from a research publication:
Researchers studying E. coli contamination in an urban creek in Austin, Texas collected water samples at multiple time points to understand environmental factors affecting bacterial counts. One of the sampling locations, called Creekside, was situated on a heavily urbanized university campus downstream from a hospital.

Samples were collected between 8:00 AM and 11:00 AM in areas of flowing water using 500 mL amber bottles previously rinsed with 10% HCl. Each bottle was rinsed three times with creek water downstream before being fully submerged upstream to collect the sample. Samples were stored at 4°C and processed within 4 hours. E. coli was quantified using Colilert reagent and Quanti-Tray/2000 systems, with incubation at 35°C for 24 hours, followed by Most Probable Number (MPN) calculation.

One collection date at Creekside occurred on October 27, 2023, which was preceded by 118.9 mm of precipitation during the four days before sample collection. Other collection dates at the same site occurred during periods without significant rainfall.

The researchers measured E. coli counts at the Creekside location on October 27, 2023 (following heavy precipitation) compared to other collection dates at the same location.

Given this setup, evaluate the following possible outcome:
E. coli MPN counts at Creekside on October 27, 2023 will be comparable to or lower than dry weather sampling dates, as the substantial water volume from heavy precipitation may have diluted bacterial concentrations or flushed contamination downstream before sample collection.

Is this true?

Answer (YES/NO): NO